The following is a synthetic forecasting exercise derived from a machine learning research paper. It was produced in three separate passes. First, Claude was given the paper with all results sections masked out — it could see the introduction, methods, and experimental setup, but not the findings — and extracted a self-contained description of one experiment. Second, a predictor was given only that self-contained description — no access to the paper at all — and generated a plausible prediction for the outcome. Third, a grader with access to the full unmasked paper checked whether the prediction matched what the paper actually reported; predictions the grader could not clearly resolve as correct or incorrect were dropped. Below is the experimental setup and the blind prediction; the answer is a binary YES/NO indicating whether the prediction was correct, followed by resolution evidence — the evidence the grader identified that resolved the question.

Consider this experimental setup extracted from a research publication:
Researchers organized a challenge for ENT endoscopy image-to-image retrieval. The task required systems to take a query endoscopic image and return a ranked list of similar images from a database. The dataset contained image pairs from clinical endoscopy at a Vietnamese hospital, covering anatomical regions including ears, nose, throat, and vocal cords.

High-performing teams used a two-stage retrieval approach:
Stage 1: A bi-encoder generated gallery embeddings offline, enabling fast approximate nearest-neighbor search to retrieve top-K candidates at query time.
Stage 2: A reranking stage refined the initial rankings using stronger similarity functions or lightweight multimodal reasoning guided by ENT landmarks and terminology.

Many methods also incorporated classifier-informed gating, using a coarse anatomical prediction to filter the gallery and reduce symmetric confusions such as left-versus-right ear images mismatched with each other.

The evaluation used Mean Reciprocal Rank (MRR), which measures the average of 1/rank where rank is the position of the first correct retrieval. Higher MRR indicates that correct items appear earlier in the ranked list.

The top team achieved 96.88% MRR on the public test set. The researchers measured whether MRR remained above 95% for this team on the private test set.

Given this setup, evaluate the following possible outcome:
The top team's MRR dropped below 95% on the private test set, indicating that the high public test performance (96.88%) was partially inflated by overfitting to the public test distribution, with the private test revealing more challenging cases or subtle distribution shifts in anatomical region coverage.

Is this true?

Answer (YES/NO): NO